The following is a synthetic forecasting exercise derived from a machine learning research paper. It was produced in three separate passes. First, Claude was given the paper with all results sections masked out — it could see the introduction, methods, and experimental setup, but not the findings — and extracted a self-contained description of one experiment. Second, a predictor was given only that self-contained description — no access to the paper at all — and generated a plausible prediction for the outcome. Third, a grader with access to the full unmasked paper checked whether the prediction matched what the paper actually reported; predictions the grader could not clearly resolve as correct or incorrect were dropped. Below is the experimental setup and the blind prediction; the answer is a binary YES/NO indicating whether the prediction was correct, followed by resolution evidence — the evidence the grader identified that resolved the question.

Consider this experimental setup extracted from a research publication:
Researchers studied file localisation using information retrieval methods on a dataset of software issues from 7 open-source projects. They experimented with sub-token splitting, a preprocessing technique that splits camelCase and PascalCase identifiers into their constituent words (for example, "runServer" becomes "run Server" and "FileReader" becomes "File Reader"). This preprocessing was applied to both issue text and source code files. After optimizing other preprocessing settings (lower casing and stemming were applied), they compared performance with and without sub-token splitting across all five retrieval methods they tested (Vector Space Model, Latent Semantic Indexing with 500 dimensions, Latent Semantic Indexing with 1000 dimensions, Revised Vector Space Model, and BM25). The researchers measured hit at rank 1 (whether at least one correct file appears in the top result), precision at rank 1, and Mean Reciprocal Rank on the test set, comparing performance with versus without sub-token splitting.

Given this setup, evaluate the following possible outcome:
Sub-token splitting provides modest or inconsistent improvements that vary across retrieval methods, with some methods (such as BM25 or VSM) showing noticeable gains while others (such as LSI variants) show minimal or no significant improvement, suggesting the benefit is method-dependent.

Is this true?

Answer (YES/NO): NO